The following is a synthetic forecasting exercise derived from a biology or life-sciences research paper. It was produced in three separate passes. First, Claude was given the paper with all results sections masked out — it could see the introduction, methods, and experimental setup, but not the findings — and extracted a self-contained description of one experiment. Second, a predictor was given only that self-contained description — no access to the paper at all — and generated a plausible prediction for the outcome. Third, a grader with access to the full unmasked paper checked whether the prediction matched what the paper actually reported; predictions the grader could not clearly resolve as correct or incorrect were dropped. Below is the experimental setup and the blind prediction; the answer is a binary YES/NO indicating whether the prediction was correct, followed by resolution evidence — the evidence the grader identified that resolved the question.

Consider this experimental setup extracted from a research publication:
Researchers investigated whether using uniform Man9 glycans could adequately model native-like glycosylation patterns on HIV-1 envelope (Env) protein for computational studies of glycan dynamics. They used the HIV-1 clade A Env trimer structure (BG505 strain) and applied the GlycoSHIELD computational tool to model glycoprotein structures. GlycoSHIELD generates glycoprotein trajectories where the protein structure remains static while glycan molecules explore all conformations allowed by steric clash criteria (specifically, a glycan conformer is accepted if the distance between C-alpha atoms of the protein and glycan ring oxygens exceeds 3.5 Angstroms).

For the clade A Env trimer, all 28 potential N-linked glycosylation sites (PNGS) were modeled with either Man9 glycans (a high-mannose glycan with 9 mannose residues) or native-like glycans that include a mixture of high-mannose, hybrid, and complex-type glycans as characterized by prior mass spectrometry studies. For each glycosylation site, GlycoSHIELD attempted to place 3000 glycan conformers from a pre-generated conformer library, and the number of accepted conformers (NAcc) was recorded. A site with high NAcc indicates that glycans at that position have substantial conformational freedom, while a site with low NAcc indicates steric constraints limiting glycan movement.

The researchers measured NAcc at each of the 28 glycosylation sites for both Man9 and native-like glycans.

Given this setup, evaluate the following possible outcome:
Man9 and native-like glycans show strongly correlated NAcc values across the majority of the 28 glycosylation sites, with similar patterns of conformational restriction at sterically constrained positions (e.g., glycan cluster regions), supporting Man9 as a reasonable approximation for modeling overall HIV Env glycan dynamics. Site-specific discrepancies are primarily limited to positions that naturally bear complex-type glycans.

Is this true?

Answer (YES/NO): YES